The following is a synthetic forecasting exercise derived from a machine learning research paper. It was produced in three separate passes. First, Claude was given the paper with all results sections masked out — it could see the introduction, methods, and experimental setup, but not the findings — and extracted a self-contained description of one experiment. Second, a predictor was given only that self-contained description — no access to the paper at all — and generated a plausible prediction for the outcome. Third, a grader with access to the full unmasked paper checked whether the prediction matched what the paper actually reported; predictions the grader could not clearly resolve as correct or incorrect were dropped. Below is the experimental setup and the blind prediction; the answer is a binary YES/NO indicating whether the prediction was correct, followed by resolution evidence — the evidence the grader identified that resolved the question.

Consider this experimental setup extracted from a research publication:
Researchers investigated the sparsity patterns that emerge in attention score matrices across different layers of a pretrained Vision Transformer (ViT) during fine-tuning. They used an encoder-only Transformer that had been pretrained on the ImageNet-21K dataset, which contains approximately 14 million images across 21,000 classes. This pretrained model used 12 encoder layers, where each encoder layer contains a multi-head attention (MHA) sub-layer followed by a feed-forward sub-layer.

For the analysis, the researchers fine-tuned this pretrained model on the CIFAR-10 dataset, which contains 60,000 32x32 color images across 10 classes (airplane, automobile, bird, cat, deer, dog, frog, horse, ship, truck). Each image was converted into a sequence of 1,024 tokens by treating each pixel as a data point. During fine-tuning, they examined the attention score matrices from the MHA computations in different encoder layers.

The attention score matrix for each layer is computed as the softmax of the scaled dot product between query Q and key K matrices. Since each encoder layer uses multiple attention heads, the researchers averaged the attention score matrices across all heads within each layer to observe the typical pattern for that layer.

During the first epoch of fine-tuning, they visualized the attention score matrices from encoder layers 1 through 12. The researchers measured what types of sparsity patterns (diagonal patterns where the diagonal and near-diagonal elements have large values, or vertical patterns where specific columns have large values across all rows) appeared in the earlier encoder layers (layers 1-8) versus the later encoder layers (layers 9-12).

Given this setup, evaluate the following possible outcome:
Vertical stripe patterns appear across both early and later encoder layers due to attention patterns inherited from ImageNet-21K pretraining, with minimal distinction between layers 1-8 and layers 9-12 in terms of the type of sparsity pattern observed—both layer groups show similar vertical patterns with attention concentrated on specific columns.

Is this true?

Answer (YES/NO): NO